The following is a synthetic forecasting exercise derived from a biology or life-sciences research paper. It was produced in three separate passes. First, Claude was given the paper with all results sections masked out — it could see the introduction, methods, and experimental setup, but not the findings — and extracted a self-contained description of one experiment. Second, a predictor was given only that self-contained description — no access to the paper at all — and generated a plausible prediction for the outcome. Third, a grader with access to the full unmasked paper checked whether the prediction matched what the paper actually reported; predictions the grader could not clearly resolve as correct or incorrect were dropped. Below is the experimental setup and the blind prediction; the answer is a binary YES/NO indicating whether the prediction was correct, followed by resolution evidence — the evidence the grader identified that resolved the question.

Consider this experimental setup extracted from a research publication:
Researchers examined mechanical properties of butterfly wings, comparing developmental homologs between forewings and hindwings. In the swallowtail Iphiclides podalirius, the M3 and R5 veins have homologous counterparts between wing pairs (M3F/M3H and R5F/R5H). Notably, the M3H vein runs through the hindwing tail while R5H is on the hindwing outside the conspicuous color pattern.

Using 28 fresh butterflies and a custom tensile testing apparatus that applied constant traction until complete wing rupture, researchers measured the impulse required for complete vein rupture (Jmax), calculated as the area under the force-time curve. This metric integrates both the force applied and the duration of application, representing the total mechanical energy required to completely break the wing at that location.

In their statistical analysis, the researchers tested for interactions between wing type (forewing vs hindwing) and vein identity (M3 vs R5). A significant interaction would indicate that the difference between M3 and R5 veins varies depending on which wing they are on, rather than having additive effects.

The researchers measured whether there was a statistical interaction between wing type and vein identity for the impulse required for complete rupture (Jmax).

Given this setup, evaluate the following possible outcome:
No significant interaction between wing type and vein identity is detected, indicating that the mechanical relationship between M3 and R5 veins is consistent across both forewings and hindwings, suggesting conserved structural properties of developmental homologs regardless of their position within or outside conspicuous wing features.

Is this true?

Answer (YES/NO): NO